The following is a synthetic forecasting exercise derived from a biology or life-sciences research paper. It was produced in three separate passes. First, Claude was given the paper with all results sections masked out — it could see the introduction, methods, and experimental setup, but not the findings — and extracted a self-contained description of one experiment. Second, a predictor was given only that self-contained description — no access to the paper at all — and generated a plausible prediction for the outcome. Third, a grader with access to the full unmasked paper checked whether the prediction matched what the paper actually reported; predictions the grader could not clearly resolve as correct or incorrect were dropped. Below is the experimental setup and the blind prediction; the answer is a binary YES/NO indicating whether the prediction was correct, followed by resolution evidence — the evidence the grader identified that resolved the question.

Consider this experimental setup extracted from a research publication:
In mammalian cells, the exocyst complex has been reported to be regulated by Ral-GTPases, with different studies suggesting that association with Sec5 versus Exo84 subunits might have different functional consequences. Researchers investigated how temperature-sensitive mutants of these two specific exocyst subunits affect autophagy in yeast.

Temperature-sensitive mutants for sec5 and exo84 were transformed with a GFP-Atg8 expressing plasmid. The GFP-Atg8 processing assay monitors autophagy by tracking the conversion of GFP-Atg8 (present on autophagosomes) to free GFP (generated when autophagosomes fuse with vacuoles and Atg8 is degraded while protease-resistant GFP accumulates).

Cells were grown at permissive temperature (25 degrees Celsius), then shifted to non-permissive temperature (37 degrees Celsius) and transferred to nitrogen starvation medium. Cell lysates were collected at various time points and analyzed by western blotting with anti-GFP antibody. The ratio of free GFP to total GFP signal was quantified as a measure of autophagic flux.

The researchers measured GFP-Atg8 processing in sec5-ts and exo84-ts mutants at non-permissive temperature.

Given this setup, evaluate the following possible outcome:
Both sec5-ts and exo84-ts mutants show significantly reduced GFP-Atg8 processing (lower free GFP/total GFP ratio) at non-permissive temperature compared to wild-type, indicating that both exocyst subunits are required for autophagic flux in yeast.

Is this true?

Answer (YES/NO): NO